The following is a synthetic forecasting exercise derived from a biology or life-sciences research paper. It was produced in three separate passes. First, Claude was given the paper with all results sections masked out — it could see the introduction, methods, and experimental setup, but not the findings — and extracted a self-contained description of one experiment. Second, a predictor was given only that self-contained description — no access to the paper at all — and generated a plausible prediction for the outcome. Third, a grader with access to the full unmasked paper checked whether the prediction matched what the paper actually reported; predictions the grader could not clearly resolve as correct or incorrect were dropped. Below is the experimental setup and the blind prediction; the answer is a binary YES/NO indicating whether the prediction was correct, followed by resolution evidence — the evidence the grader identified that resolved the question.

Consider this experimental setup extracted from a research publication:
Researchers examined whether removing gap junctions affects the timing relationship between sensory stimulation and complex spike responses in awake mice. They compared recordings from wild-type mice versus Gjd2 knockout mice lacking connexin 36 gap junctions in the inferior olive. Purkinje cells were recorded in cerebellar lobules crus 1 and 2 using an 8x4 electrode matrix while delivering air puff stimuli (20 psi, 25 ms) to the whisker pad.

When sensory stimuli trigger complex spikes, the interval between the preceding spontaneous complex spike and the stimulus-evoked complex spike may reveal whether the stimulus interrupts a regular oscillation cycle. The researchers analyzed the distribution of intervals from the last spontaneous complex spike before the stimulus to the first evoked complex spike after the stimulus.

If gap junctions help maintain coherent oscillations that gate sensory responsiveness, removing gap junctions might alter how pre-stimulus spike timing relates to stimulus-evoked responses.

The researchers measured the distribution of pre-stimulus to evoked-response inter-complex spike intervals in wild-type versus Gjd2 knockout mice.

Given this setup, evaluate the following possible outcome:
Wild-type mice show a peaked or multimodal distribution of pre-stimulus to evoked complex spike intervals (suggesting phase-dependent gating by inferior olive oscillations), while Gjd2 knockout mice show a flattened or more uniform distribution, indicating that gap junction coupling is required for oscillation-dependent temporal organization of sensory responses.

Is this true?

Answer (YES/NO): NO